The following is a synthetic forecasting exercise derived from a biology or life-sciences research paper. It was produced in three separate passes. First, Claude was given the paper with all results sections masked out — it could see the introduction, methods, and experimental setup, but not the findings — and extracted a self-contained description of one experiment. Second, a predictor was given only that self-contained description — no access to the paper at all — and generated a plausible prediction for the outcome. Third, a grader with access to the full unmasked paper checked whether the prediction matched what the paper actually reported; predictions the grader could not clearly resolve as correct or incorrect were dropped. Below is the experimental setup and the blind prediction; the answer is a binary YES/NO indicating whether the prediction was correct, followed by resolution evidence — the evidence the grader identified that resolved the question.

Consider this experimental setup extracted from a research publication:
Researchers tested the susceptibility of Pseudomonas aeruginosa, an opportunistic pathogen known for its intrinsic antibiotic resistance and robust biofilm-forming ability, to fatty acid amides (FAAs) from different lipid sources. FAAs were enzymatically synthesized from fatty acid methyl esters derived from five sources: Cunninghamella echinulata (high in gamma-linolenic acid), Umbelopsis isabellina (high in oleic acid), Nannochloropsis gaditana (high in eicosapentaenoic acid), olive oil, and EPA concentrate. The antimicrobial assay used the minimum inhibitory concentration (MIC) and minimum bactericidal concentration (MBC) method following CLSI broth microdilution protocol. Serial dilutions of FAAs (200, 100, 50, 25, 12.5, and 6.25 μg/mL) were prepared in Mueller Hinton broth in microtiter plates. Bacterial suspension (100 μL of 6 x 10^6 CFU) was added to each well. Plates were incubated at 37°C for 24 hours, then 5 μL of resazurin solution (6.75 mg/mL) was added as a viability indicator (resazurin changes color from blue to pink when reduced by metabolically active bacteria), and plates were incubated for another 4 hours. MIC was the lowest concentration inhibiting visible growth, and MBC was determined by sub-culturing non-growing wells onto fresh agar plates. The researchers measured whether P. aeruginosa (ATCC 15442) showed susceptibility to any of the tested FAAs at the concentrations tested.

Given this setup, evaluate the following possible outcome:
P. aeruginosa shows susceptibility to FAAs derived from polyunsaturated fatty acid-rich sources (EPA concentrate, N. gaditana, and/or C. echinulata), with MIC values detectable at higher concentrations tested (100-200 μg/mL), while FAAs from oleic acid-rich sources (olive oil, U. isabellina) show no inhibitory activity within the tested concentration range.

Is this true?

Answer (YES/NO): NO